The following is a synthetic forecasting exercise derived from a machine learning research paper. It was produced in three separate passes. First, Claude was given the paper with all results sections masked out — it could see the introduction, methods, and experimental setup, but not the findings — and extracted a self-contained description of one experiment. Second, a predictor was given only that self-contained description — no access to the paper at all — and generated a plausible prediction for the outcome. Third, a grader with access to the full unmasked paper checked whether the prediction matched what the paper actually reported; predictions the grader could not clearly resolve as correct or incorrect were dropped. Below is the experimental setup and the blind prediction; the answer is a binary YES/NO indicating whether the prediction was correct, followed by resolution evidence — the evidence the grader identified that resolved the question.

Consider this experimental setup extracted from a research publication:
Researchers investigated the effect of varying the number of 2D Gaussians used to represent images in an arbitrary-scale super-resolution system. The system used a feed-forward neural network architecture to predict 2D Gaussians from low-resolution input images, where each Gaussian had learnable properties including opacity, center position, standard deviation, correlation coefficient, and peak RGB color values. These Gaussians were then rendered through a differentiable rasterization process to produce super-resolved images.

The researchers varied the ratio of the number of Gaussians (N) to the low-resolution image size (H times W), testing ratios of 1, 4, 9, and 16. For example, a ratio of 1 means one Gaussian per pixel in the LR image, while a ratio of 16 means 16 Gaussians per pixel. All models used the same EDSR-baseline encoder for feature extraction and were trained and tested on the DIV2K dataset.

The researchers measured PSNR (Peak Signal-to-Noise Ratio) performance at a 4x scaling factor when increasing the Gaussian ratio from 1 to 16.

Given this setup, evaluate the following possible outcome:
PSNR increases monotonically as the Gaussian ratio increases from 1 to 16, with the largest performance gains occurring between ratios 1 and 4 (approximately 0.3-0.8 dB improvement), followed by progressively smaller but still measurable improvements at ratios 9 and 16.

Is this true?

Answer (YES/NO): NO